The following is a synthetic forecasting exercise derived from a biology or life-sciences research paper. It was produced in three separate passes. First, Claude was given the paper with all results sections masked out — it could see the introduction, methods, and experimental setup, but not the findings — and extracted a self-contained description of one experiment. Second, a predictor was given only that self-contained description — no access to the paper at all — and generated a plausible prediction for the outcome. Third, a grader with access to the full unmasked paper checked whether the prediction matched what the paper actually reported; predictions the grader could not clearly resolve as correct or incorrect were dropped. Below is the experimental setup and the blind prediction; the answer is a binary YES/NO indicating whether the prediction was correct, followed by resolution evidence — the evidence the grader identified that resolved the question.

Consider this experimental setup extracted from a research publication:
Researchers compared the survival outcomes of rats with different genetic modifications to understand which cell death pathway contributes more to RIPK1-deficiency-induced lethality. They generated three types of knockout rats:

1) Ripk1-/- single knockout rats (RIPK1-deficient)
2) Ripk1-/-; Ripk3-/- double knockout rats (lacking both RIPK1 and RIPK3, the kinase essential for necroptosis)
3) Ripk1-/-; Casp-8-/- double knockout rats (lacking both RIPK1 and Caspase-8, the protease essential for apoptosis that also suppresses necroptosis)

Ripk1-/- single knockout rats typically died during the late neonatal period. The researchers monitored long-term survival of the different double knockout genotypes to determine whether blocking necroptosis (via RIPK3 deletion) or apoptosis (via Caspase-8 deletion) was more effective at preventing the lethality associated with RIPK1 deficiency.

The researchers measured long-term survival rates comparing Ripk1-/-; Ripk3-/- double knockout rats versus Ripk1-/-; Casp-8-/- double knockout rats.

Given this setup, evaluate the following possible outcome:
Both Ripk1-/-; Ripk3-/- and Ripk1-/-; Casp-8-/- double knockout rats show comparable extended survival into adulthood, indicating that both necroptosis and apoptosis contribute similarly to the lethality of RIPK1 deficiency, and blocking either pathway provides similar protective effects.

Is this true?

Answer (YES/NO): NO